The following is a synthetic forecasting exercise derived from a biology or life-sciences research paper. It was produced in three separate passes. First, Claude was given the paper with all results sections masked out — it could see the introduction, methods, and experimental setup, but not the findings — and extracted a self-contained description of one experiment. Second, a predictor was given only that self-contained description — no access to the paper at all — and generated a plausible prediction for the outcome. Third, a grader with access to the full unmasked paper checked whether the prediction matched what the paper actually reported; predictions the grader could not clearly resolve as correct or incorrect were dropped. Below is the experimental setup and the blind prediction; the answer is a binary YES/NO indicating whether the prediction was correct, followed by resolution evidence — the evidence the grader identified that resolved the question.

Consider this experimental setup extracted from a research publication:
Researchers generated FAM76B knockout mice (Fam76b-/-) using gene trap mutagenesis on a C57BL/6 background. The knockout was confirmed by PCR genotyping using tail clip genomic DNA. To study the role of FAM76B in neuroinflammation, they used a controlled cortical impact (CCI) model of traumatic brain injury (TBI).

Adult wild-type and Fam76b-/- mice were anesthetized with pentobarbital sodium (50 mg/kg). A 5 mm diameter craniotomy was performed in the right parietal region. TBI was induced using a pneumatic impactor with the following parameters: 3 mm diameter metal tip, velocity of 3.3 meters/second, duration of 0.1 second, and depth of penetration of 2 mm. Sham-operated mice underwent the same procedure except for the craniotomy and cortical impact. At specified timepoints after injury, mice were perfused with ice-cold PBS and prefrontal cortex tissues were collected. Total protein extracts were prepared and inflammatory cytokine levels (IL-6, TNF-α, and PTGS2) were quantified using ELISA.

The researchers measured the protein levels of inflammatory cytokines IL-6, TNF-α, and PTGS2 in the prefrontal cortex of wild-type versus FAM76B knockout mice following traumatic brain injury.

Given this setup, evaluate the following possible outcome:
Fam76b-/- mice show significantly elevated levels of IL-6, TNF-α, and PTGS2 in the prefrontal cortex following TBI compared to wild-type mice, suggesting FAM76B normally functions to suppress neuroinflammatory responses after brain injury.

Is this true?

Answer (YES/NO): NO